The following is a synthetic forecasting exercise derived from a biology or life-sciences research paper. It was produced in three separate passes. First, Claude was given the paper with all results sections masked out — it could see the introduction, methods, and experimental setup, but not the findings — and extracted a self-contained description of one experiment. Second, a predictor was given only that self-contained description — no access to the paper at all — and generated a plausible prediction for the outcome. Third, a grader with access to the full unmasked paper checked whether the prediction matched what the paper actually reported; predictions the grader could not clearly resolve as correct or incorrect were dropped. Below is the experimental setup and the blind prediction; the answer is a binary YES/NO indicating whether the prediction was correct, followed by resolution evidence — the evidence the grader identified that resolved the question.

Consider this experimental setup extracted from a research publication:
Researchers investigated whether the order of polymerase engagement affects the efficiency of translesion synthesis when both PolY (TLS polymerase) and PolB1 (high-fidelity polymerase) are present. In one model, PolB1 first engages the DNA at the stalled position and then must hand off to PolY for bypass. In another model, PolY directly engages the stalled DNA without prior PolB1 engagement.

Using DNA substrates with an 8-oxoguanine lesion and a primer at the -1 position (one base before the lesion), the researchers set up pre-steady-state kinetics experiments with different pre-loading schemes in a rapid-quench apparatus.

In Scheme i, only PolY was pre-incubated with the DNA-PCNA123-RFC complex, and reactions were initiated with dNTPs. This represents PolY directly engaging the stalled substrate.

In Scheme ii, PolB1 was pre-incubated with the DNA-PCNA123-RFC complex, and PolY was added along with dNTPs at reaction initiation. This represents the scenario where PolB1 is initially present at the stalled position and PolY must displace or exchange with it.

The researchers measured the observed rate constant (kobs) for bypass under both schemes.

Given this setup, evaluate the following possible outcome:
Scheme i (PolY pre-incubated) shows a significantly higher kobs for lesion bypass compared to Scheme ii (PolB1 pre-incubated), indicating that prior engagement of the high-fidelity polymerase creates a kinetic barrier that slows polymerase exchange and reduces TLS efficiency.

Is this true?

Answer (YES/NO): YES